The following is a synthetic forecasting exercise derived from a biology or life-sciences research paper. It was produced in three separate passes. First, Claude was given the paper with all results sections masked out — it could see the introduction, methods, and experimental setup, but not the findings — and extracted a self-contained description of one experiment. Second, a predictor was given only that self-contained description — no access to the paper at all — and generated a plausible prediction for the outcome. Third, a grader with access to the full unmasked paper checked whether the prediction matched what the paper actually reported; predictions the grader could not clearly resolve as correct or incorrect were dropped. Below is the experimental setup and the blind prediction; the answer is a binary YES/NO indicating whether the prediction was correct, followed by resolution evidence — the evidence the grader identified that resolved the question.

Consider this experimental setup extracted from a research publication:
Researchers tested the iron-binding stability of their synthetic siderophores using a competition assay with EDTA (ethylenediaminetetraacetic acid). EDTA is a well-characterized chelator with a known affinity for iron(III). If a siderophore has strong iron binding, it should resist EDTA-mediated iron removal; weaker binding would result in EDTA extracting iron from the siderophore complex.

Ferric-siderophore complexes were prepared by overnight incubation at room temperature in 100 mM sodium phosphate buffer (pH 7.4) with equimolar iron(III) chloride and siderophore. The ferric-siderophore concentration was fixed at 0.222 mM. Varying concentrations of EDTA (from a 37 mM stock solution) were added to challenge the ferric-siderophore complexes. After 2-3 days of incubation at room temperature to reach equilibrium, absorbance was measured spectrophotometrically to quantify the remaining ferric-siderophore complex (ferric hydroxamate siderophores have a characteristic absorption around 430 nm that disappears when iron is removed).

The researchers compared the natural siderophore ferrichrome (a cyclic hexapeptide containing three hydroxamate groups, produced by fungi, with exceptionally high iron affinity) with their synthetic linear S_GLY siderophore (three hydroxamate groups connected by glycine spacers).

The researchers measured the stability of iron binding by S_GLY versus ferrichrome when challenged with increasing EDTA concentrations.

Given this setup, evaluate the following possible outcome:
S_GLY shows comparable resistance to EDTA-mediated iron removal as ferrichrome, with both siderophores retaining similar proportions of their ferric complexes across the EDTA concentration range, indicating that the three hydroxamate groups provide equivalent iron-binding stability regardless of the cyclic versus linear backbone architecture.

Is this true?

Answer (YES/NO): NO